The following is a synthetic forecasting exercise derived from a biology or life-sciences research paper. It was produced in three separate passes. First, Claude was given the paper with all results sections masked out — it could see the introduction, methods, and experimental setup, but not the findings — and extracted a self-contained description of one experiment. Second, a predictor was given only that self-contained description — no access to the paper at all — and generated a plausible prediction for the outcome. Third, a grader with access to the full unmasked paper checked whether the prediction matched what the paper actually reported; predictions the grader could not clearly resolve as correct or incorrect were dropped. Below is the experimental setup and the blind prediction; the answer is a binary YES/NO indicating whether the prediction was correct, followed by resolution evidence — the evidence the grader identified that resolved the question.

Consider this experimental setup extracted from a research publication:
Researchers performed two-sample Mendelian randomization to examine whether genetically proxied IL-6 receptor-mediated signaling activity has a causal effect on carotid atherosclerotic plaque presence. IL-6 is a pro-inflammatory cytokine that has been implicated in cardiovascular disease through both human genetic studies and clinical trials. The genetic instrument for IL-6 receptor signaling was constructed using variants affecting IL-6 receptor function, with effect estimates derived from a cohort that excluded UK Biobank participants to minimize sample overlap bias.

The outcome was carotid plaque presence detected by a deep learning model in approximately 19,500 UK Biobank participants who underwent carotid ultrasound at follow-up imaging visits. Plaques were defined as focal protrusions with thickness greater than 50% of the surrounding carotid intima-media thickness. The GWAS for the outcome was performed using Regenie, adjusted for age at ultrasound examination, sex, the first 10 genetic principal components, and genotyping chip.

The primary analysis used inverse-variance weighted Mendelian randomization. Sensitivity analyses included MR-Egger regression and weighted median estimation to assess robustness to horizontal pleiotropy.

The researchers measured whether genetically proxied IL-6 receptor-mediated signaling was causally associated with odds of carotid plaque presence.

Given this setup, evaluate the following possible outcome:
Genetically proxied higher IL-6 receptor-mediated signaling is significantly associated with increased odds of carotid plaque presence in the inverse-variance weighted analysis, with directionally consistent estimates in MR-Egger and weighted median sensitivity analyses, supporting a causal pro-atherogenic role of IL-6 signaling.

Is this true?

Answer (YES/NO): YES